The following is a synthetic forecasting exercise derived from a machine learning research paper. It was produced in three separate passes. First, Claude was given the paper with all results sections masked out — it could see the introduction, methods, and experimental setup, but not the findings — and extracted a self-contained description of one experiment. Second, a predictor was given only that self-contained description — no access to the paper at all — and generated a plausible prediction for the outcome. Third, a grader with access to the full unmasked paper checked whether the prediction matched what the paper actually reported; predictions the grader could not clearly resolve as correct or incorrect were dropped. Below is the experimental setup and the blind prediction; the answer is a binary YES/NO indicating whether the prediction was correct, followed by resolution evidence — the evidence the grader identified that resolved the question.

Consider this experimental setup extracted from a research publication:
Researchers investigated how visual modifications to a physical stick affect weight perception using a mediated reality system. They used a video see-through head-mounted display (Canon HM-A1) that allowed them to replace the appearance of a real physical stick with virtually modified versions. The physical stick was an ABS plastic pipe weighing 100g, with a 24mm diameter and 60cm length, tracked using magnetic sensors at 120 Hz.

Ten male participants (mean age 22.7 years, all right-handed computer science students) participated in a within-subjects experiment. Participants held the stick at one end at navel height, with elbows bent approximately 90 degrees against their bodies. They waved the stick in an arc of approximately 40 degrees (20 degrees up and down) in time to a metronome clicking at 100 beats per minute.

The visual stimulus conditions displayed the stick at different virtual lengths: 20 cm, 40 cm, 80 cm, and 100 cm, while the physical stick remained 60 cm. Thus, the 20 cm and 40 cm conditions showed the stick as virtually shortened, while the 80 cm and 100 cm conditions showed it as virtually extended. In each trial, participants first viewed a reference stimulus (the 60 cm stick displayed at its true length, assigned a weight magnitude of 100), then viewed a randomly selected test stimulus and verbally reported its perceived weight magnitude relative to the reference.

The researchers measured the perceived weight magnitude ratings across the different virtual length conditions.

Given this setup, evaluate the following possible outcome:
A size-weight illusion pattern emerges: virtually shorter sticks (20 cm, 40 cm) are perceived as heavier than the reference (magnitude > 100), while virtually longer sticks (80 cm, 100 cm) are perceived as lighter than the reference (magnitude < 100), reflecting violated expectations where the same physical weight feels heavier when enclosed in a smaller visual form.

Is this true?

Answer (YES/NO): YES